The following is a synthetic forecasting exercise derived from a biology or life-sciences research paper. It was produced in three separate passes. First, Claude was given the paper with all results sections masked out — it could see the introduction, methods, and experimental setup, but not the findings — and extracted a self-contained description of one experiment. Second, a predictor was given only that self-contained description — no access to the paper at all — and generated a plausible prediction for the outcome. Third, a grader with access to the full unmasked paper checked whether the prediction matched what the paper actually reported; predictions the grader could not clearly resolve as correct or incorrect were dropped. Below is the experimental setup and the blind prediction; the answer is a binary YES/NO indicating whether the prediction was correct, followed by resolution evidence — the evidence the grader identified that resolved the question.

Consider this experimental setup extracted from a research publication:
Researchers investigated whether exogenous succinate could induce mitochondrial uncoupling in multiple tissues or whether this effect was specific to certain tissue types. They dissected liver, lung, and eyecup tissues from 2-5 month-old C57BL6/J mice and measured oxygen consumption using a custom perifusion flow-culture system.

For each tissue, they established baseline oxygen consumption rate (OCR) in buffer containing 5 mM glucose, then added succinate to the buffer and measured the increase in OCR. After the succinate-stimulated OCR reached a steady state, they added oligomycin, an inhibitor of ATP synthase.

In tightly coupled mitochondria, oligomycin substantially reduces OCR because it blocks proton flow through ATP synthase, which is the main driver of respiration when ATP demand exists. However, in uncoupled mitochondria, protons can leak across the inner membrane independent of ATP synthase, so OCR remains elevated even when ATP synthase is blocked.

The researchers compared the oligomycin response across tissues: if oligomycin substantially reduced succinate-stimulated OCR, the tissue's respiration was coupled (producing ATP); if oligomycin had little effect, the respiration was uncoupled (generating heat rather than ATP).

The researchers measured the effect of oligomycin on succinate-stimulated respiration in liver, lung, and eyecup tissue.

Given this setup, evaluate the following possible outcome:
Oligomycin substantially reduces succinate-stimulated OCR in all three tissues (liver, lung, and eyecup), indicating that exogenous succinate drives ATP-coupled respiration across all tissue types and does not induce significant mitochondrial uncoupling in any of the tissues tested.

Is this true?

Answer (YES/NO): NO